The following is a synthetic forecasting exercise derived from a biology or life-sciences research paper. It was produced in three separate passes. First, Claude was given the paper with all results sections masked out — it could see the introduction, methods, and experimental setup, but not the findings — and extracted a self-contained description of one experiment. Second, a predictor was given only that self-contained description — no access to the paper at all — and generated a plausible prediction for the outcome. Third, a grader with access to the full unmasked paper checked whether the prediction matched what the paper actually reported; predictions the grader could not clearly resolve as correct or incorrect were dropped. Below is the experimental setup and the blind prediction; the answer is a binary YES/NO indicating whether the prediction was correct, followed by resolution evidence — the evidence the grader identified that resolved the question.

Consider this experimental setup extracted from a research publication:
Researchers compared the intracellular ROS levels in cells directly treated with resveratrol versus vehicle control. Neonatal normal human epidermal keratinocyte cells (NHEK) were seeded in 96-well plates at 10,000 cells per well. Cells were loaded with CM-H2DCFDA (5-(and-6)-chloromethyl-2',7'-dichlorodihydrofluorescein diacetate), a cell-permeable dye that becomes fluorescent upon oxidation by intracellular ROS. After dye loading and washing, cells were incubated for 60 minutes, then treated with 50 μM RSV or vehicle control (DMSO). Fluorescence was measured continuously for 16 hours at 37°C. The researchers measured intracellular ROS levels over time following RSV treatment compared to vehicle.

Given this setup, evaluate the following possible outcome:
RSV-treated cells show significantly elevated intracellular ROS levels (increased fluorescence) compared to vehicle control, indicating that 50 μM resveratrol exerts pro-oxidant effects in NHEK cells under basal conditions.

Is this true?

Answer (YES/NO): YES